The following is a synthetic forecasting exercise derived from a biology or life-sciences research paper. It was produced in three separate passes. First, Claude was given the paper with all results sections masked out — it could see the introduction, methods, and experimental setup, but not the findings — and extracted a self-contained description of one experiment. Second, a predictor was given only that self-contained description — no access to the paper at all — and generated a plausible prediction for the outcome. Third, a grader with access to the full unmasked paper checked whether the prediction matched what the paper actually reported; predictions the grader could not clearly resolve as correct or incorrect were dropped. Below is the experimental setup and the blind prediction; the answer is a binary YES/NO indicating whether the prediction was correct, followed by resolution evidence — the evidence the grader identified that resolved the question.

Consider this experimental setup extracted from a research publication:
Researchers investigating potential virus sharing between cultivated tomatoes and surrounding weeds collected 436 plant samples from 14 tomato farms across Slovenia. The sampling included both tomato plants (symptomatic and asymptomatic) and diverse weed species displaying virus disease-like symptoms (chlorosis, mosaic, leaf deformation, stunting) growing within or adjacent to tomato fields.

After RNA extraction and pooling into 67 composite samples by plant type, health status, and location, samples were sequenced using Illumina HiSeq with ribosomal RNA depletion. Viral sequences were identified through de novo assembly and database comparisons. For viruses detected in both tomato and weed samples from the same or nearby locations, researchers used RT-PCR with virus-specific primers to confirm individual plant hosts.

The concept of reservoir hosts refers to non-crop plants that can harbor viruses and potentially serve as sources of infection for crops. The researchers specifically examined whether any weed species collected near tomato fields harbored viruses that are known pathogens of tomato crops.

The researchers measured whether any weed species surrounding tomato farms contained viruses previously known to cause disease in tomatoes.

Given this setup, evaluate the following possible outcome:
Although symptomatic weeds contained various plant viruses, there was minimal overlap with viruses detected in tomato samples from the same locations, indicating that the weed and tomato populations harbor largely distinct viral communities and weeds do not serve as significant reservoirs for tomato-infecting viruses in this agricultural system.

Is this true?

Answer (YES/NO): NO